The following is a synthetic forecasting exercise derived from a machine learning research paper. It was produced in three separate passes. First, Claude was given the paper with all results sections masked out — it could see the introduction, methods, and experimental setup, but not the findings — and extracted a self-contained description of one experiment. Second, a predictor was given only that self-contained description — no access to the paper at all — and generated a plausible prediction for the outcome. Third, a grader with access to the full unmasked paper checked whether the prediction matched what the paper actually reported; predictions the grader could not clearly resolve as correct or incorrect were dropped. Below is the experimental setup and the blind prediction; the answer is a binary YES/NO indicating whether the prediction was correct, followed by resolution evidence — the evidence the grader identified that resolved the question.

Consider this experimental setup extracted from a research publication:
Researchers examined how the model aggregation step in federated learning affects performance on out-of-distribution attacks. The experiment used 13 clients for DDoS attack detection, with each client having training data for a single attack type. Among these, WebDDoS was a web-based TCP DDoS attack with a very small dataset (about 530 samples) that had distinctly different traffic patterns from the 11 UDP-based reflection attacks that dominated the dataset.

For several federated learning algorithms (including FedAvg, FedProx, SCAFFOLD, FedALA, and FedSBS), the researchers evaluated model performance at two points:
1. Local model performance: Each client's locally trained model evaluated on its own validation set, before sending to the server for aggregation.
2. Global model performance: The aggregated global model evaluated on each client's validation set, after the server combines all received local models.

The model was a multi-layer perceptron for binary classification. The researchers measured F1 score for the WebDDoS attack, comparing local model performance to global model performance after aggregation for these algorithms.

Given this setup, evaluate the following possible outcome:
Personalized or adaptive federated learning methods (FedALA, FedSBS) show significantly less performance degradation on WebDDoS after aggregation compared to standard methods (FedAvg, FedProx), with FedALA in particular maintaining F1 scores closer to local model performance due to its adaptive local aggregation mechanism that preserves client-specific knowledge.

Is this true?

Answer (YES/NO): NO